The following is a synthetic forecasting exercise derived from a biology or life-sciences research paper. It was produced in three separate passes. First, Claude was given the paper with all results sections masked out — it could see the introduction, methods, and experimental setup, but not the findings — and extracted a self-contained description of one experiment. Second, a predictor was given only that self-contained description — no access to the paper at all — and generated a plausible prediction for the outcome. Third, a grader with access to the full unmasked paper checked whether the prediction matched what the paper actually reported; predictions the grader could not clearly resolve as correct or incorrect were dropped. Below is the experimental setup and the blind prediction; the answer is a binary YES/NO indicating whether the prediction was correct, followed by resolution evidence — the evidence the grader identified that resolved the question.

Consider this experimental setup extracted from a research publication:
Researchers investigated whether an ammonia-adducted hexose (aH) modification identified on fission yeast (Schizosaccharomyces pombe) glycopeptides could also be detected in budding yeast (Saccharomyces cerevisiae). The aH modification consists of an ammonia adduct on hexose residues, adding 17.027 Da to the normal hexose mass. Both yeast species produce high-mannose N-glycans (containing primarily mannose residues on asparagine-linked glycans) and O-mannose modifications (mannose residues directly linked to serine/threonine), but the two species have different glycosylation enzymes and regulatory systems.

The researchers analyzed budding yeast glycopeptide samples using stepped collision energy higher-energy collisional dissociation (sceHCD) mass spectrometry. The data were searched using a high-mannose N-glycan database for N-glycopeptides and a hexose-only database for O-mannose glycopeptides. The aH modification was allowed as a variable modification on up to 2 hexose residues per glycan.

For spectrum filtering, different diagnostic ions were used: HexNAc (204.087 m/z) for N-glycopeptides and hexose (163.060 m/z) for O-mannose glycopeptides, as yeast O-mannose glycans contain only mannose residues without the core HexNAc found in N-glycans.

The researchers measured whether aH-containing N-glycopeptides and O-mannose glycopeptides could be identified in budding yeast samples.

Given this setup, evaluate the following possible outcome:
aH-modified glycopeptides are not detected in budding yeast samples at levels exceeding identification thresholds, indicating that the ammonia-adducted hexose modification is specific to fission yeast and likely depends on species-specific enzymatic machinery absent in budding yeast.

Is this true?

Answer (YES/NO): NO